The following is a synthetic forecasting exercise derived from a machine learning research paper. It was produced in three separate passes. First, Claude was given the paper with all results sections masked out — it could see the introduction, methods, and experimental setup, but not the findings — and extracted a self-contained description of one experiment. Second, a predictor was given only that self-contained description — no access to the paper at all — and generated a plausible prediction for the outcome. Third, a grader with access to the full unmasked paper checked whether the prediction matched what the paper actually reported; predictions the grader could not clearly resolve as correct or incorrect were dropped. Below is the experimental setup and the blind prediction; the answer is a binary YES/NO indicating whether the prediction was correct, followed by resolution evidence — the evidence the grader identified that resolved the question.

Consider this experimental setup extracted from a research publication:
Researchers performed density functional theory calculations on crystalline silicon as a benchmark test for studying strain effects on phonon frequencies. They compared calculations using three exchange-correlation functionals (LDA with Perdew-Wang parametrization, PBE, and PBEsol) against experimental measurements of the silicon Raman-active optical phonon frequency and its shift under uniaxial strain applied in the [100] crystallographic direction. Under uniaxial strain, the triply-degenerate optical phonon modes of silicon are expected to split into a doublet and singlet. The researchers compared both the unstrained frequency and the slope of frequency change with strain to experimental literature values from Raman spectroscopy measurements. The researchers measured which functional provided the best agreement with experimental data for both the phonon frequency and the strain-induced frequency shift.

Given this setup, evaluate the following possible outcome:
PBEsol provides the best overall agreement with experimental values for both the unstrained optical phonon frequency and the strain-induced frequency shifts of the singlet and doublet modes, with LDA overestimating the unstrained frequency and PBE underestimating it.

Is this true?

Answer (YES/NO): NO